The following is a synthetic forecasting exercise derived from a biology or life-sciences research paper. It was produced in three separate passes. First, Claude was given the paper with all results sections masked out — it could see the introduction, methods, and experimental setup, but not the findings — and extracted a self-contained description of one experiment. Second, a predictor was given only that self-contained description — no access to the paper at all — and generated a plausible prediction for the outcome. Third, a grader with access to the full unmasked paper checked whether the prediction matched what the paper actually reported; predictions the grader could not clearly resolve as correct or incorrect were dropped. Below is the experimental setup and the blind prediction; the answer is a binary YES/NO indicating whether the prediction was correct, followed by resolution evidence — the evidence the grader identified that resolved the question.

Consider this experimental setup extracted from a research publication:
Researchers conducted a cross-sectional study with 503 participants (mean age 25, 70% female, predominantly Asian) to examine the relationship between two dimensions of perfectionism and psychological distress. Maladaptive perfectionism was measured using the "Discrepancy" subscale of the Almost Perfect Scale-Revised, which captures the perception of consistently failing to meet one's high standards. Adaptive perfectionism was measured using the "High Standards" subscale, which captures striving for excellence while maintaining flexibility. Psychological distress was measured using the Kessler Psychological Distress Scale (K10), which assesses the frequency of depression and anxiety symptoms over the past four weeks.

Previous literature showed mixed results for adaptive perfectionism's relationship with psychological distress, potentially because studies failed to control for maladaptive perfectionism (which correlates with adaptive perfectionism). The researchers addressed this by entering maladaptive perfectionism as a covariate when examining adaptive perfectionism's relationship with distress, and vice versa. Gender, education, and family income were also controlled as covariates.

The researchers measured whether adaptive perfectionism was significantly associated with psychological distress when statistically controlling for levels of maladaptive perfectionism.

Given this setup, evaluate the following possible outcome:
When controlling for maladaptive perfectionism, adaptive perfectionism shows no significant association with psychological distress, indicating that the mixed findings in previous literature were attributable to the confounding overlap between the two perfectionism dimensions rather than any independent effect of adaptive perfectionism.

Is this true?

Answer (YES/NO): YES